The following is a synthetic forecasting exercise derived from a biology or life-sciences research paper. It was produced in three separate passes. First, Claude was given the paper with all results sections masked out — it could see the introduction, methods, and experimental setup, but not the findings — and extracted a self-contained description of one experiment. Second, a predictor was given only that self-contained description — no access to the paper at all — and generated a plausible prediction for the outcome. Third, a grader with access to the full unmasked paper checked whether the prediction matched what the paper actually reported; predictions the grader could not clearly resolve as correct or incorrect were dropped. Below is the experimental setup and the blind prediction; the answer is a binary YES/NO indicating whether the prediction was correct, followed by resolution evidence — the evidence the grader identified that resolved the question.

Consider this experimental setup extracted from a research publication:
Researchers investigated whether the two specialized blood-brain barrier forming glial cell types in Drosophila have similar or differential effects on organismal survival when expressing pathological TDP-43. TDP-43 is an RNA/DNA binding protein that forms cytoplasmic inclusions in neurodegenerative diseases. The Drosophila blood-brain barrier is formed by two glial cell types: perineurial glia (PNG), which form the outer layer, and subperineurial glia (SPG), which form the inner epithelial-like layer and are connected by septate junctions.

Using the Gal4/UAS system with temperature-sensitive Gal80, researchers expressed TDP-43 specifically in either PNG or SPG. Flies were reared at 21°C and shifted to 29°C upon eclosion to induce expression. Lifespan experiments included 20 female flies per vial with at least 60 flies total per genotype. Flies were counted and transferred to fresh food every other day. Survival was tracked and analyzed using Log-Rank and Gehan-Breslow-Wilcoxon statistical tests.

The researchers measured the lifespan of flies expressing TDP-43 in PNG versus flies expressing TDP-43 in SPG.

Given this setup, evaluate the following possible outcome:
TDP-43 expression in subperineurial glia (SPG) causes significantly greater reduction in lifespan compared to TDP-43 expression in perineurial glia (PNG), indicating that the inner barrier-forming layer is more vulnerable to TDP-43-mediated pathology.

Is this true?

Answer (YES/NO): NO